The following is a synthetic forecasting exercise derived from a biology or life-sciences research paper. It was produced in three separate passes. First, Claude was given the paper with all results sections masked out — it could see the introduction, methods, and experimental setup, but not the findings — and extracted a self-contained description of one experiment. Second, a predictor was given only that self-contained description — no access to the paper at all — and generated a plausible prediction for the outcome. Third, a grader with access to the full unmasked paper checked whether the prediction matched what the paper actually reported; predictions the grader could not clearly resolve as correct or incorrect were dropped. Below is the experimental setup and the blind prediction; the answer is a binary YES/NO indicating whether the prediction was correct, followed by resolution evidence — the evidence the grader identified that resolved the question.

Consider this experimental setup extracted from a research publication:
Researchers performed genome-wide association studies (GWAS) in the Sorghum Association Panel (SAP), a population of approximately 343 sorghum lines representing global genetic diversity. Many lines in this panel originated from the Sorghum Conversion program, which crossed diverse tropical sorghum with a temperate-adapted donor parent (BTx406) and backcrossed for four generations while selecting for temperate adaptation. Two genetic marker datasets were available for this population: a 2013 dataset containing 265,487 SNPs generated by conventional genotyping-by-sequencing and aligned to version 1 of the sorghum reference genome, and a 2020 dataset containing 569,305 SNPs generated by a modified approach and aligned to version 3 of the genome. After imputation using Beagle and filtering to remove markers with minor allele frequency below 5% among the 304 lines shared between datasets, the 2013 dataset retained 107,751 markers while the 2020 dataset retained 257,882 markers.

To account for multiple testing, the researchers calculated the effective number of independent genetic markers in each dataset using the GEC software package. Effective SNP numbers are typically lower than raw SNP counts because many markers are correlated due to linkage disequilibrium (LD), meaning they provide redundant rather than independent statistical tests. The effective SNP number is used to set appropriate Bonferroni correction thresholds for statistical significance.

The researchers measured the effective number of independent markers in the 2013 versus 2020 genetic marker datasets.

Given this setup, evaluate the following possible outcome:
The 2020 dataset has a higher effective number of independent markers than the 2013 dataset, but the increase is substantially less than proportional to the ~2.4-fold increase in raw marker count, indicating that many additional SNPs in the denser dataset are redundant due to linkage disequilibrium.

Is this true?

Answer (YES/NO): YES